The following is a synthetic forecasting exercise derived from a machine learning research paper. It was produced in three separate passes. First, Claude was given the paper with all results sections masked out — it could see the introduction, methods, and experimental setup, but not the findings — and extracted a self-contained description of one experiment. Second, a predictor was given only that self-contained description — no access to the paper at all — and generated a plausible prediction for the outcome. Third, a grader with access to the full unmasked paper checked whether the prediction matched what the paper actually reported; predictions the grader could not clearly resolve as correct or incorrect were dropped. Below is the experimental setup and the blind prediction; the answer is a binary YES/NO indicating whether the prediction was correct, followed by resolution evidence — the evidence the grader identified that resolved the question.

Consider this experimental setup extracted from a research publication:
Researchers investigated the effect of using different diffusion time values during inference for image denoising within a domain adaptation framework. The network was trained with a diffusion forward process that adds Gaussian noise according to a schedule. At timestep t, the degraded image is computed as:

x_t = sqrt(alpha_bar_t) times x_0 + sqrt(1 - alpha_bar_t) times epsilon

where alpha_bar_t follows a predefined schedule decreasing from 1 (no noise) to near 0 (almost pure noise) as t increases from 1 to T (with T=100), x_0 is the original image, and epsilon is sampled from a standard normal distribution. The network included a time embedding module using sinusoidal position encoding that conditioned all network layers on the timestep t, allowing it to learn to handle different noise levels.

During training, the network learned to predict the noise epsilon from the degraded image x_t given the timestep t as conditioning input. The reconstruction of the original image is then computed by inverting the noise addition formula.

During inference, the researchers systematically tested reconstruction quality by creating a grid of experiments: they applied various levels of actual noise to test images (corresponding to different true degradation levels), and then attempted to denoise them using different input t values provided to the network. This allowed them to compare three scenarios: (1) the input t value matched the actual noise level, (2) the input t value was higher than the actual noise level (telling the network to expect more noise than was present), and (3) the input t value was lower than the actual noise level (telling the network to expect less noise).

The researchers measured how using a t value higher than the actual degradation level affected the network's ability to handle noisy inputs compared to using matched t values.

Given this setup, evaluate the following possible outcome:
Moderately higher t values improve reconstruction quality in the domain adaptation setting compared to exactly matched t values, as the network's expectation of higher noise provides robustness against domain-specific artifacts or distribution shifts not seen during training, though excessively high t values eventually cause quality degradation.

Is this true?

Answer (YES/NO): NO